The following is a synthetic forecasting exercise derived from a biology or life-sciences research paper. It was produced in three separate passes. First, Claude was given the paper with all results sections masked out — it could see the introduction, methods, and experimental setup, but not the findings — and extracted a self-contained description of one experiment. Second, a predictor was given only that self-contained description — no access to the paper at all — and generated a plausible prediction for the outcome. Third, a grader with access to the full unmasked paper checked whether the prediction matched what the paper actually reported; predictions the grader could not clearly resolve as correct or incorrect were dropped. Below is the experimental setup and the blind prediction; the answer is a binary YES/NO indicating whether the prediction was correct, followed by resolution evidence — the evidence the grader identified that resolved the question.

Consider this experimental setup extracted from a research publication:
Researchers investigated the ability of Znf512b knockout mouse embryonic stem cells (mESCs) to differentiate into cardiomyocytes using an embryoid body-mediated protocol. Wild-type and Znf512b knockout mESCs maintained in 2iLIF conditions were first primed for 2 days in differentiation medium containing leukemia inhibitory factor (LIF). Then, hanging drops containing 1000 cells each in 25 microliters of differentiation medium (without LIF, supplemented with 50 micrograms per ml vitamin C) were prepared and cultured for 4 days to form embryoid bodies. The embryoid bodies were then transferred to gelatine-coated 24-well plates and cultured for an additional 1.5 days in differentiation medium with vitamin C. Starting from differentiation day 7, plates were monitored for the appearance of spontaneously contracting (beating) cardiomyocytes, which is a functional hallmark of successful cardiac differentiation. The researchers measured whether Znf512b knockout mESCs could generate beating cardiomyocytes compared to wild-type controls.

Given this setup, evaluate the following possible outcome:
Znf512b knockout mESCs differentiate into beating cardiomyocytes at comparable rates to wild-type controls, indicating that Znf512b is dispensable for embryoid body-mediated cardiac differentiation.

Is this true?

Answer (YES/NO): NO